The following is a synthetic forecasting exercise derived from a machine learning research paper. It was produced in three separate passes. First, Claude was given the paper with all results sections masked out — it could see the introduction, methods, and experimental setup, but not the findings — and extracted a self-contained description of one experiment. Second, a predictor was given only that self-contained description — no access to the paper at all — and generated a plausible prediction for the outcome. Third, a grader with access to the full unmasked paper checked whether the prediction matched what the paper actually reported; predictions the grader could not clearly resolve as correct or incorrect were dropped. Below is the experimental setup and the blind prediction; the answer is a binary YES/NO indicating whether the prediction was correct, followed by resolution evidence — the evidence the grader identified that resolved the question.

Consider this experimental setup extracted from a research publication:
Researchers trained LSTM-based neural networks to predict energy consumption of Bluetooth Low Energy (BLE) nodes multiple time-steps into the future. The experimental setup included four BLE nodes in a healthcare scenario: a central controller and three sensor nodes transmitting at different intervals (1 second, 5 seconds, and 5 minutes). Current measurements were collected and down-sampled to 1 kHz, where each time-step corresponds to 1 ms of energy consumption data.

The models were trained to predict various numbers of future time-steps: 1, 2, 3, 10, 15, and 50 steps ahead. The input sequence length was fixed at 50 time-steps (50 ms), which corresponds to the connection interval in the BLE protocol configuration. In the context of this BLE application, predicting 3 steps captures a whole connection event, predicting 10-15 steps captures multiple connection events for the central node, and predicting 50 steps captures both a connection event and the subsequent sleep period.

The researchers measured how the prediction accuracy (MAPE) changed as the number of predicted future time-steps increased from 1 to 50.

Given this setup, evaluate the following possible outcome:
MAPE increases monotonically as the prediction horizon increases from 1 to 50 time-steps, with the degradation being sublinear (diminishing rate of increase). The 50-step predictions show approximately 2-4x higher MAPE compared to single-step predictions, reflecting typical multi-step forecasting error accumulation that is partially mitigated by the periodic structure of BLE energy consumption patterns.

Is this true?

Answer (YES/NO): NO